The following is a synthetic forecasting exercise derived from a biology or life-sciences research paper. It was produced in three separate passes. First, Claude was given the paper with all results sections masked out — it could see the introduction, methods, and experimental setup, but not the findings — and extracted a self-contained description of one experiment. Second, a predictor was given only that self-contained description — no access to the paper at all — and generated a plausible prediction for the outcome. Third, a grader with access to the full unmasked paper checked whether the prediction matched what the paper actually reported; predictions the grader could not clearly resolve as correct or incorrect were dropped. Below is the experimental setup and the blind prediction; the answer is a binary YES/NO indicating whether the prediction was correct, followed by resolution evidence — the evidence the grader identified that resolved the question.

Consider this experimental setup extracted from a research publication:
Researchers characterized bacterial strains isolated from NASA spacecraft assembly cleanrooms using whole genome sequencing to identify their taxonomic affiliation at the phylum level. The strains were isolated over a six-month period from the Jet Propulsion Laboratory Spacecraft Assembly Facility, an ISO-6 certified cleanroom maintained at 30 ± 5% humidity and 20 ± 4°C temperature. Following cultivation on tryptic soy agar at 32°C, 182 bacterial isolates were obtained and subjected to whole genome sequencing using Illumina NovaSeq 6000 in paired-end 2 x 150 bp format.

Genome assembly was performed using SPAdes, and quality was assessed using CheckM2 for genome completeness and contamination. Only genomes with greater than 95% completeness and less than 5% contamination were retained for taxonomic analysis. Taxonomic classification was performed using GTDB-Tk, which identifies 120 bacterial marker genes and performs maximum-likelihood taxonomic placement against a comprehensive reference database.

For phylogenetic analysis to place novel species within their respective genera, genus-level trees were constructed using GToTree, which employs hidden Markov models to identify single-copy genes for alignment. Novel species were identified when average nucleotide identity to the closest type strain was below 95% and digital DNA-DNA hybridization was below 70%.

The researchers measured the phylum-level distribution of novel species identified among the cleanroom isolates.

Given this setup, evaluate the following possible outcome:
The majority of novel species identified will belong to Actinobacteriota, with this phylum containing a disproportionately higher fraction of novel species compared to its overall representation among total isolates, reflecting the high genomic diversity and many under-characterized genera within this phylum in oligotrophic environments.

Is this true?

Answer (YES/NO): NO